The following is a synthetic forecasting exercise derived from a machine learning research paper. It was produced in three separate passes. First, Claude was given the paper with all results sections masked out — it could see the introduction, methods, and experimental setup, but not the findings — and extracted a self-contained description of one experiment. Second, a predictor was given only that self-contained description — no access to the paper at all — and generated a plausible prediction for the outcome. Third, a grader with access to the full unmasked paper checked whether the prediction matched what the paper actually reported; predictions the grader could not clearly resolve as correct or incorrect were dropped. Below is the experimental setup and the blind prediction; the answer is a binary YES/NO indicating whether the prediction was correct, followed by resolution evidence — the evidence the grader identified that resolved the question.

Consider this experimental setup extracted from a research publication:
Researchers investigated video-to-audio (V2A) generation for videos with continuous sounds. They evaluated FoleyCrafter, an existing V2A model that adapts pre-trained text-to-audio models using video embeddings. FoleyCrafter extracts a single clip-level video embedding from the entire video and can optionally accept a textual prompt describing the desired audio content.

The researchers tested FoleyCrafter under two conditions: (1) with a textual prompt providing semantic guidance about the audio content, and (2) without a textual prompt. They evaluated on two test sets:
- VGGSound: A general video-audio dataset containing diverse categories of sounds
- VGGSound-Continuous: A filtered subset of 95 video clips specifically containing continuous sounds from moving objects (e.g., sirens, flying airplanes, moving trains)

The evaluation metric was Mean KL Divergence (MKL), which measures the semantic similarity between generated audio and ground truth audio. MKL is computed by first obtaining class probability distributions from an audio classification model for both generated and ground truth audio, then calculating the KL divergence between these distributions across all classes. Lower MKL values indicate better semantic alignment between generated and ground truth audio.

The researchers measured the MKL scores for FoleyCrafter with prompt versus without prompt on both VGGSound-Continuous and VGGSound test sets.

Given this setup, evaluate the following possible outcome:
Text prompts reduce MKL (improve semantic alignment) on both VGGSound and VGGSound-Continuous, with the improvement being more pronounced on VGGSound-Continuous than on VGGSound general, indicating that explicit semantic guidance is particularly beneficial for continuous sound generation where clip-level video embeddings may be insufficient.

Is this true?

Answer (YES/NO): NO